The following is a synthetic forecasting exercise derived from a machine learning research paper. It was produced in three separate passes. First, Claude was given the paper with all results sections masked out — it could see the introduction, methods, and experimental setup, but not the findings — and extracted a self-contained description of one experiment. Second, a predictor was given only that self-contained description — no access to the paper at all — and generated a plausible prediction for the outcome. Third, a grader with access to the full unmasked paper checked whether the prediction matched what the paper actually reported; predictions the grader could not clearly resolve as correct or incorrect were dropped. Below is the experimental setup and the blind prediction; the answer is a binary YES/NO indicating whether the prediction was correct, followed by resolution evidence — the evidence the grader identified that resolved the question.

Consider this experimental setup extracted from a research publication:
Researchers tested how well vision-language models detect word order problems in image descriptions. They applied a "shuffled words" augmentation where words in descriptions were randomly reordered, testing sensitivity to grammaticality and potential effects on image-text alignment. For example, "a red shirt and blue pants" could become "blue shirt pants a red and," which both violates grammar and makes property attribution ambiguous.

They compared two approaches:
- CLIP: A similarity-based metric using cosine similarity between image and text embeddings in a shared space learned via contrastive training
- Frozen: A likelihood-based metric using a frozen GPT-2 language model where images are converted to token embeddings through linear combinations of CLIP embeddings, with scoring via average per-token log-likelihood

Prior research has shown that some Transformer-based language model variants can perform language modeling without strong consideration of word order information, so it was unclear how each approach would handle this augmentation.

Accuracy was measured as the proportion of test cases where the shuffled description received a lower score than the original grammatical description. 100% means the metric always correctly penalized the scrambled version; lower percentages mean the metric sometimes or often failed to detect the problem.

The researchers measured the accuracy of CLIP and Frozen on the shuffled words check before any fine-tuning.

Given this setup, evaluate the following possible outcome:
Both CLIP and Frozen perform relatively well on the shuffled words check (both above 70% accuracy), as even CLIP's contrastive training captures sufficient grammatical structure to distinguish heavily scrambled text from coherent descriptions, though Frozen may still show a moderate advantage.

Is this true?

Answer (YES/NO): NO